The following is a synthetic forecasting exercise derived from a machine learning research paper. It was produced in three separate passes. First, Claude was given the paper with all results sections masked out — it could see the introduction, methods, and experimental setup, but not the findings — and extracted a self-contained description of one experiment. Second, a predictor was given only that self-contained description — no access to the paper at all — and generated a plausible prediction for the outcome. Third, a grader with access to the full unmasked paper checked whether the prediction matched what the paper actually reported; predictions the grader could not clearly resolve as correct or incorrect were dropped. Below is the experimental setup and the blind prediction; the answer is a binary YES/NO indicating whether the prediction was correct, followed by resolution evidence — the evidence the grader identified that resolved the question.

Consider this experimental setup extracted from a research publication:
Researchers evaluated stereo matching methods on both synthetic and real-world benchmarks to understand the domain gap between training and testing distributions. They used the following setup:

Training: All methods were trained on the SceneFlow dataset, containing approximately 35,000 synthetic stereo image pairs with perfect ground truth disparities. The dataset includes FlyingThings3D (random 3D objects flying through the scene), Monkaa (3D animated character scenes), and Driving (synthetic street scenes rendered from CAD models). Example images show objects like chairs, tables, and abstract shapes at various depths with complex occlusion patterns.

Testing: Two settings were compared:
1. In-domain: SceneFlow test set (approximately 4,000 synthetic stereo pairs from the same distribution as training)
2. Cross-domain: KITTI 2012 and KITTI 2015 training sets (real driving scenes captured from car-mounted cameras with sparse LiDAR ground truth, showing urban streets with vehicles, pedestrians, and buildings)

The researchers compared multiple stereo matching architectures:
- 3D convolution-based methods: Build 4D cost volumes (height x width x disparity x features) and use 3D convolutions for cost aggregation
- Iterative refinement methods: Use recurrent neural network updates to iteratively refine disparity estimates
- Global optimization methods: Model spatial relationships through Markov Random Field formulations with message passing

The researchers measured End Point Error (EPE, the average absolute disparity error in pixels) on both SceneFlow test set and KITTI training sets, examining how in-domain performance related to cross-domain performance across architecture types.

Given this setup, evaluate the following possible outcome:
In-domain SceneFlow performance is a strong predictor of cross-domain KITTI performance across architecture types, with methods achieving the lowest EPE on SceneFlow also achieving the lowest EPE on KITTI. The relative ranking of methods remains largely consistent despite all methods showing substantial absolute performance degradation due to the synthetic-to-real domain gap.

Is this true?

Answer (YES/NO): NO